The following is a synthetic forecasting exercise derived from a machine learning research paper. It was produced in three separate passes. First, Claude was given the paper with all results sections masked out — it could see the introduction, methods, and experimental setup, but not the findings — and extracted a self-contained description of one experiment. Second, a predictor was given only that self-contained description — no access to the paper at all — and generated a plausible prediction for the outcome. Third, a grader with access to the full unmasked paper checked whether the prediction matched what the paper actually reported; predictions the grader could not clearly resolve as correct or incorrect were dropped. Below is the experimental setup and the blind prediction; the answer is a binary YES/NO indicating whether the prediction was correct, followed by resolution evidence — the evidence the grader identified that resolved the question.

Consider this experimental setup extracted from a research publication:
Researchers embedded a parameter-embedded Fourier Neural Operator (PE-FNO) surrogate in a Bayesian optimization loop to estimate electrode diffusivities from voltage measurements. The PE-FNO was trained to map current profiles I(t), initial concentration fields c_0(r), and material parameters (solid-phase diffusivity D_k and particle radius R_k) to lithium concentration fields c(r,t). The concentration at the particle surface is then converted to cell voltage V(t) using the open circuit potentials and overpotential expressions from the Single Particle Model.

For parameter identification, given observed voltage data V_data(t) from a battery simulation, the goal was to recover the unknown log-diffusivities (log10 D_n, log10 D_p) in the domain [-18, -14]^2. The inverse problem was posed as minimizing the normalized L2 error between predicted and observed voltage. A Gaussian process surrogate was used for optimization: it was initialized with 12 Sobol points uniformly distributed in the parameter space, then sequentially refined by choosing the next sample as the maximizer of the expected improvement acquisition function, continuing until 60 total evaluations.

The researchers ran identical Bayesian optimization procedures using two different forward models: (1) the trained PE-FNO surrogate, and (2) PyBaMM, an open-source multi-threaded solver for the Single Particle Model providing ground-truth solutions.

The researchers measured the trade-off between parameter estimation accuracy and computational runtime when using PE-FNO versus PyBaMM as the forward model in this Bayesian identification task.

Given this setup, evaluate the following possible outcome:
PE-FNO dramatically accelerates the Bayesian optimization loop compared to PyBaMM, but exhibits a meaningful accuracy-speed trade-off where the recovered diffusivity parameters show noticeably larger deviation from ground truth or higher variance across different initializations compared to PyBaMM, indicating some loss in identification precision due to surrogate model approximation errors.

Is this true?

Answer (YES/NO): YES